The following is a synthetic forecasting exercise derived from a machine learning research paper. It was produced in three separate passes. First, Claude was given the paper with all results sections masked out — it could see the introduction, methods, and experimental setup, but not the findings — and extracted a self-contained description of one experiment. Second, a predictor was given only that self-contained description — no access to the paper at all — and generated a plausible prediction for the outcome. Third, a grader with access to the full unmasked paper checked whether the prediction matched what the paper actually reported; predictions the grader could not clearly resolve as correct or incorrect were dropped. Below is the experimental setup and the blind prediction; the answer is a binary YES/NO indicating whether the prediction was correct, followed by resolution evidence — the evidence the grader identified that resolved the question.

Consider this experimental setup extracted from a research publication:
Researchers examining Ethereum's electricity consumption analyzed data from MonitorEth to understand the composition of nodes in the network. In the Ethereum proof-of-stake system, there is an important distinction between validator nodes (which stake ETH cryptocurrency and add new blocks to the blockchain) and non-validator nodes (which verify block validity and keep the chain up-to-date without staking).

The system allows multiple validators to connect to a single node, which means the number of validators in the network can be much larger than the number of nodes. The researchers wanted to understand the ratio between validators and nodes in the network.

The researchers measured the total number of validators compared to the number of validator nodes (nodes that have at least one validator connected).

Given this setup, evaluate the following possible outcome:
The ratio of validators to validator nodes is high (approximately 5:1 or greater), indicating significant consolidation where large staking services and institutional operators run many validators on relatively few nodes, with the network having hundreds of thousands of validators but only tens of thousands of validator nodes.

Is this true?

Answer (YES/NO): NO